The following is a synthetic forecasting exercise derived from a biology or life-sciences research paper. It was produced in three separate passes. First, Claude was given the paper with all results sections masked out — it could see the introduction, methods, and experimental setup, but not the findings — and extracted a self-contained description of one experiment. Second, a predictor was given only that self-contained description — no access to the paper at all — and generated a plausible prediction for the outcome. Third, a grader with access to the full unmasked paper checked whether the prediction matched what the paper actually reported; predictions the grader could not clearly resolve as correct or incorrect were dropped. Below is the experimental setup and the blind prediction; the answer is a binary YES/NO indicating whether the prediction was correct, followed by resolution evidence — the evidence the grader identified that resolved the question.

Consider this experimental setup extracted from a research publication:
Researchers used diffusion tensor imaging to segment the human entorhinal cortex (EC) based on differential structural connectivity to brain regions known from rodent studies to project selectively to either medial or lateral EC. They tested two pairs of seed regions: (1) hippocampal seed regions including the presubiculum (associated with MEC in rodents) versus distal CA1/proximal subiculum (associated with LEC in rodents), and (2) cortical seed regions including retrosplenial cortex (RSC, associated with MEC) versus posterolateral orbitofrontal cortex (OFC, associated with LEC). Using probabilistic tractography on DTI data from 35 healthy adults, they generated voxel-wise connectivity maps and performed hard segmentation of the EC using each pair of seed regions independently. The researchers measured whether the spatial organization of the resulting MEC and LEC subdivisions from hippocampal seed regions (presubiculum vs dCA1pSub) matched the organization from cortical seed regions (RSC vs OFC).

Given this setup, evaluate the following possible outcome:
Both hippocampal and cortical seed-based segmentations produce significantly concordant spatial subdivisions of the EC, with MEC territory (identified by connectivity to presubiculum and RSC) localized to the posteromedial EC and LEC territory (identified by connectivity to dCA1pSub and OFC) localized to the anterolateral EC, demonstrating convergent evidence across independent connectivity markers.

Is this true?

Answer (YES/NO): YES